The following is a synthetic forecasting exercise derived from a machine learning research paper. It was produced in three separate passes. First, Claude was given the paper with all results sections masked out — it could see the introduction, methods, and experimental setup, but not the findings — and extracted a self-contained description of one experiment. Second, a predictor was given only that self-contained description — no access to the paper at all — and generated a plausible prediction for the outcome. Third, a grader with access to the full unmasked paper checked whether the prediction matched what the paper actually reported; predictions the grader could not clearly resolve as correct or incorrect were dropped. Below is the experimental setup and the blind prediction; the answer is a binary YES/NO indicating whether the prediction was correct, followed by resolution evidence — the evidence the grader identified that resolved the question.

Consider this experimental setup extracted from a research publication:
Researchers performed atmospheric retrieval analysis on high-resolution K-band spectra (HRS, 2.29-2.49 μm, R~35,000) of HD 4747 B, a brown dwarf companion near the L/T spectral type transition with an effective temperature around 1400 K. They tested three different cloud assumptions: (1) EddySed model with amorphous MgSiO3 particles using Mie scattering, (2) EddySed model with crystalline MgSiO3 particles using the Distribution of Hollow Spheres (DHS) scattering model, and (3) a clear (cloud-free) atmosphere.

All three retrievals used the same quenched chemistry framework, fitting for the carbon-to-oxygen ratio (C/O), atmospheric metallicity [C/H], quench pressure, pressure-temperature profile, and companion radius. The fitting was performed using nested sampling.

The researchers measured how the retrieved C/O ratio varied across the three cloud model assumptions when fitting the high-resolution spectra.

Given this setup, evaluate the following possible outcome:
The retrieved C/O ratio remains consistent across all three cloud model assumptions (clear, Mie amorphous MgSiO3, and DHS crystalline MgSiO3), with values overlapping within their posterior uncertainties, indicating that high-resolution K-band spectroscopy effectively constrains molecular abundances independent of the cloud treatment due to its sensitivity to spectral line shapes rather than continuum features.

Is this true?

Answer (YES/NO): YES